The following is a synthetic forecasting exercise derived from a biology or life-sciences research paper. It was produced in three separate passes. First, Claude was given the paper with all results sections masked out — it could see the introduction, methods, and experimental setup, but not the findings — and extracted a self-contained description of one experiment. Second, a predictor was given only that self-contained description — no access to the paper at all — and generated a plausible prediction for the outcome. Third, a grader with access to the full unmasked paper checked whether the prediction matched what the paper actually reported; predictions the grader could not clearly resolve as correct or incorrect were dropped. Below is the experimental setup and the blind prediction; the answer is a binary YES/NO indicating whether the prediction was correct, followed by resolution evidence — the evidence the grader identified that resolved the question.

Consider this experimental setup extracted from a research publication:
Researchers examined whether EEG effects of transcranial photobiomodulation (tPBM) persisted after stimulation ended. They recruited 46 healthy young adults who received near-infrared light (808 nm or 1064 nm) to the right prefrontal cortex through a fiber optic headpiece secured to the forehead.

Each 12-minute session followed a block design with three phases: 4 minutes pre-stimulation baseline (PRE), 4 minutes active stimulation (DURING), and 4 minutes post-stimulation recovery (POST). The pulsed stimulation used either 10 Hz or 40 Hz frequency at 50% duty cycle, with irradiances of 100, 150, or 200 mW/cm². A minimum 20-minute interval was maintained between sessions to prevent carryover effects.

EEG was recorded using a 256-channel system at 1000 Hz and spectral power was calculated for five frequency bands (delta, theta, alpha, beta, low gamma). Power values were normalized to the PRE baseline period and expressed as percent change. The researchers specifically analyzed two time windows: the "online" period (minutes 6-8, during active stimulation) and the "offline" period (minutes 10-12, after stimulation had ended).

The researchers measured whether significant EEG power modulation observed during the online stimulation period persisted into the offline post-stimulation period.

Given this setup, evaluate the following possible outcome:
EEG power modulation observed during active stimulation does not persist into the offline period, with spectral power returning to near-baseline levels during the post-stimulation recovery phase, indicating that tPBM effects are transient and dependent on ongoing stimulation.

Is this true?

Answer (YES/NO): NO